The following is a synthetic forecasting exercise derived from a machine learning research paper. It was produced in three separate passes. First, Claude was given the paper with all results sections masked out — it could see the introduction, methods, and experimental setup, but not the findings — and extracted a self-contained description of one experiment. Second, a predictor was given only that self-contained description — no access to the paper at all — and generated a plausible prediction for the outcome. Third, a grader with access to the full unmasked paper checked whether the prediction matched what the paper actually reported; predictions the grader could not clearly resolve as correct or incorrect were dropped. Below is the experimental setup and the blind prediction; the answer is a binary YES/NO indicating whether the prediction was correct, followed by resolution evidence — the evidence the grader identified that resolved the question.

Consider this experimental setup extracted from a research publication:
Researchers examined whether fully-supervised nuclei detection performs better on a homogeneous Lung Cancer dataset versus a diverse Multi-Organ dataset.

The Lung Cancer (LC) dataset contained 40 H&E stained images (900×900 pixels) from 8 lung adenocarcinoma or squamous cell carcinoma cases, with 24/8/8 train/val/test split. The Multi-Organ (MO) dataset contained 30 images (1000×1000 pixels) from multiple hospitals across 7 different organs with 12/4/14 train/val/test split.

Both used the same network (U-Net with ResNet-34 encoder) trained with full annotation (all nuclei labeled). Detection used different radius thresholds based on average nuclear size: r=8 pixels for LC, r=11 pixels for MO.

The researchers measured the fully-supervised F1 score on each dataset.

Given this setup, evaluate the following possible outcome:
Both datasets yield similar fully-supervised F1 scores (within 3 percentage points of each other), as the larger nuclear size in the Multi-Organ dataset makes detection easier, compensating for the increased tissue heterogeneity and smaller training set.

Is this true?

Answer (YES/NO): NO